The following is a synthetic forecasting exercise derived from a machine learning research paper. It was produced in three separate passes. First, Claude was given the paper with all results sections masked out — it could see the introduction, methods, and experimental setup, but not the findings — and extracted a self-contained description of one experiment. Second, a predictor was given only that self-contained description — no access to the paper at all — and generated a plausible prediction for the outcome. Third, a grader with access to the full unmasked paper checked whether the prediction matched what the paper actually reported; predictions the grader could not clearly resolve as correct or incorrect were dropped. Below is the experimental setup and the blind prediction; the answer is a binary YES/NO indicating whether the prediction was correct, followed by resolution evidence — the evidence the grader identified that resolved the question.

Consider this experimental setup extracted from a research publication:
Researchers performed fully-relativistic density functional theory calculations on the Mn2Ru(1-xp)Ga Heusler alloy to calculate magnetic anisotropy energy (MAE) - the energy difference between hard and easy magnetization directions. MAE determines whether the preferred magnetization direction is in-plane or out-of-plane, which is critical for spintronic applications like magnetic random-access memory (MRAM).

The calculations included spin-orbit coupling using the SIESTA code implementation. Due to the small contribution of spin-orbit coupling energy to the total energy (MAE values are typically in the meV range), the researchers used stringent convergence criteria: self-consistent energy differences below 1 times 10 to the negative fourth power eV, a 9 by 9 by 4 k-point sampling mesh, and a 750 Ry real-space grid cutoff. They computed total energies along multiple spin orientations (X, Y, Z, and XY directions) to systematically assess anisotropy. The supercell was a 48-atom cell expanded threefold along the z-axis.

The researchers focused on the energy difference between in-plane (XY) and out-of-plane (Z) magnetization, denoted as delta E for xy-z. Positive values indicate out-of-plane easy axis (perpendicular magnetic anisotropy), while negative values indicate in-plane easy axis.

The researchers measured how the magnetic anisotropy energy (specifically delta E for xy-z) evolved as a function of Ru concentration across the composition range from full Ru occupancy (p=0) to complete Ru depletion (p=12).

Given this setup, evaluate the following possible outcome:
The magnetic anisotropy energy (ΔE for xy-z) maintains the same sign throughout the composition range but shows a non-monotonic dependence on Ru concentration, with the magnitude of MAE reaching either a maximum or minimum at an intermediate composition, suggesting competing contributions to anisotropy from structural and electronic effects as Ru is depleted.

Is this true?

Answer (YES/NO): NO